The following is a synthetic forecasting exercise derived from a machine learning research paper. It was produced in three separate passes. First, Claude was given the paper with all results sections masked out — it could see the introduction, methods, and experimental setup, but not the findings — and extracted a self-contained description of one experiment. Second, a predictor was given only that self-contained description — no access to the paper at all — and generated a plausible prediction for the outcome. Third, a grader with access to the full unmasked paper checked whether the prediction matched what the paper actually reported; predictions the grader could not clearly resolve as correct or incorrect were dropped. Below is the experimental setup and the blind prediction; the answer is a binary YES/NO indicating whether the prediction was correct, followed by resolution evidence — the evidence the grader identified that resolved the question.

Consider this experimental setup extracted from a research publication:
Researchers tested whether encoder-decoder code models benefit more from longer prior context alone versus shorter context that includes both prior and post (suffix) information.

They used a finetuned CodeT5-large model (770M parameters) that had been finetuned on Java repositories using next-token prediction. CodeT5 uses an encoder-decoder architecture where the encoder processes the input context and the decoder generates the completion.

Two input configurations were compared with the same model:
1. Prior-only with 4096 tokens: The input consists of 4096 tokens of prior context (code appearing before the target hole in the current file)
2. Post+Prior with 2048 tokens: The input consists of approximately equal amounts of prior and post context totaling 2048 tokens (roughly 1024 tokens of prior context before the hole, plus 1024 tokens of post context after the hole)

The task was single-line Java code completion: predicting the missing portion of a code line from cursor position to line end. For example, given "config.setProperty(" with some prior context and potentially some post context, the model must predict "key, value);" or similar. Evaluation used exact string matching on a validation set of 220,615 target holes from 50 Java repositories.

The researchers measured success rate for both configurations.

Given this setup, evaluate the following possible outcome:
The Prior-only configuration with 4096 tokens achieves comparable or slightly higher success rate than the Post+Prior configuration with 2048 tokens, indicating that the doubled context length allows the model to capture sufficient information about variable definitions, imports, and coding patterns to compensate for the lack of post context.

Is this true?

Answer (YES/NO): NO